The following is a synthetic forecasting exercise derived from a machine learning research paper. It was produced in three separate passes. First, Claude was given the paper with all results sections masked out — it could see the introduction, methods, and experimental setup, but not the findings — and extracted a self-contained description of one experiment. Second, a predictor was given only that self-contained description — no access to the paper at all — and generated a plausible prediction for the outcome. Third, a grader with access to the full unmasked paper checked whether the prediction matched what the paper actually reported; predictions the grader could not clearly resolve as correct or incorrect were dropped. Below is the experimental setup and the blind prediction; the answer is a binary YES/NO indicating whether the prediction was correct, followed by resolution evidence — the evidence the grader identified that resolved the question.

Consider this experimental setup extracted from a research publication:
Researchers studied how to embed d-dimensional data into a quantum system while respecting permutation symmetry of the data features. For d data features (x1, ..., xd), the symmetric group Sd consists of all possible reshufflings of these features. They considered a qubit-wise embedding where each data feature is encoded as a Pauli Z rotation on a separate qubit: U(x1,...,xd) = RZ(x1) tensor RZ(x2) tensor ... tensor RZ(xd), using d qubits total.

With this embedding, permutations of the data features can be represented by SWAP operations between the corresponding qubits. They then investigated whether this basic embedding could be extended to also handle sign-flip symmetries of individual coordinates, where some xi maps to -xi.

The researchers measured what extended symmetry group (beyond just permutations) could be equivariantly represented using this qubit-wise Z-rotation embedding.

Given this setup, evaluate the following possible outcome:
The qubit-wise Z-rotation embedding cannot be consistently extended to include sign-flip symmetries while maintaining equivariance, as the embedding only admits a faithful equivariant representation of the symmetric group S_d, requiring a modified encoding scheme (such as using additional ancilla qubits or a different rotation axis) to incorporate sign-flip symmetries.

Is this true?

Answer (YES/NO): NO